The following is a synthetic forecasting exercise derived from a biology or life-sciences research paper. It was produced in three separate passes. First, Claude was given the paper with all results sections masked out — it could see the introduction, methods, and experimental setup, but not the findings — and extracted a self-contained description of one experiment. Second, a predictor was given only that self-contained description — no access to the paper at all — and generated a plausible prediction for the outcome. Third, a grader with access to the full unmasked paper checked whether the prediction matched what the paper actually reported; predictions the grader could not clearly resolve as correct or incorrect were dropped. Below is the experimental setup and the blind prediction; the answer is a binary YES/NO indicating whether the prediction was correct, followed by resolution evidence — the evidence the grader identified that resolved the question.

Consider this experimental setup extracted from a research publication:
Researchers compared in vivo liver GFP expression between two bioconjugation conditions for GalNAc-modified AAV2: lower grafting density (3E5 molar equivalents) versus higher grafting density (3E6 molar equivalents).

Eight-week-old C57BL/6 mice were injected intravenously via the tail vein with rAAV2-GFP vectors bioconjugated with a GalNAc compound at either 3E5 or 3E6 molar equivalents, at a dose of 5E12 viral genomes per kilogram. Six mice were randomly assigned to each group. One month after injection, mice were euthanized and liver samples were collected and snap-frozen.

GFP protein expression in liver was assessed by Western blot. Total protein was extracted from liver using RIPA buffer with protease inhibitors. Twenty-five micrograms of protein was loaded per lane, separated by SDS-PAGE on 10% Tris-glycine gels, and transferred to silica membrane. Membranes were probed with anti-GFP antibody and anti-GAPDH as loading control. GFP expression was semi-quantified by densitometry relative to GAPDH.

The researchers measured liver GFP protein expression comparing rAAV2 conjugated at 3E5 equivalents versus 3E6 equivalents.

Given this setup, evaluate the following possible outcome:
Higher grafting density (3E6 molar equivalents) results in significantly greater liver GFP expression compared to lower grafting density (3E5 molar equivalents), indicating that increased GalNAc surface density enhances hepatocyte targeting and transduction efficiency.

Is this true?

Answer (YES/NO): NO